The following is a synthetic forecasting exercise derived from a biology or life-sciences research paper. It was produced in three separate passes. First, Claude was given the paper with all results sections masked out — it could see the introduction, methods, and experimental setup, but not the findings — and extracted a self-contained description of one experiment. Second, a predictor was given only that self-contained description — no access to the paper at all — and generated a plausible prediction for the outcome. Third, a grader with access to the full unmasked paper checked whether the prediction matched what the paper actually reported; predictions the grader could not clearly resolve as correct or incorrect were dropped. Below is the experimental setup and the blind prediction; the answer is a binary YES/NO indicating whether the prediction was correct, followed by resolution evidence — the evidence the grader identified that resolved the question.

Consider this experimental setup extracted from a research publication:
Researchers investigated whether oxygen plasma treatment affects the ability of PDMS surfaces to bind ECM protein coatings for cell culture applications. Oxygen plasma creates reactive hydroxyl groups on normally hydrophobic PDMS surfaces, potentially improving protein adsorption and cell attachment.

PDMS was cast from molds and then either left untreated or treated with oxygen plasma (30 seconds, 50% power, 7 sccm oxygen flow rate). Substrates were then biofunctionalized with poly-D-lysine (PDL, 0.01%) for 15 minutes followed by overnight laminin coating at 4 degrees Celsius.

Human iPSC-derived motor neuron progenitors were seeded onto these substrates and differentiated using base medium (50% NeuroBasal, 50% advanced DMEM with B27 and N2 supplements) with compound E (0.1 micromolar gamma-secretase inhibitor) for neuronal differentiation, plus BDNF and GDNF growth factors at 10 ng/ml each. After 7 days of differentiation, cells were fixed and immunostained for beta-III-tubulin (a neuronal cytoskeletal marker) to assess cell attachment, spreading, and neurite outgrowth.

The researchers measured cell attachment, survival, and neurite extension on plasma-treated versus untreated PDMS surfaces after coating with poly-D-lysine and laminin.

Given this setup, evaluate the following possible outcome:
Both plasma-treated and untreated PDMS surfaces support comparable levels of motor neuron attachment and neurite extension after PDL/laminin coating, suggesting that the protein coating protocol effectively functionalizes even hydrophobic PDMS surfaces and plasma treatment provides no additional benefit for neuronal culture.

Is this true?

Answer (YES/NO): NO